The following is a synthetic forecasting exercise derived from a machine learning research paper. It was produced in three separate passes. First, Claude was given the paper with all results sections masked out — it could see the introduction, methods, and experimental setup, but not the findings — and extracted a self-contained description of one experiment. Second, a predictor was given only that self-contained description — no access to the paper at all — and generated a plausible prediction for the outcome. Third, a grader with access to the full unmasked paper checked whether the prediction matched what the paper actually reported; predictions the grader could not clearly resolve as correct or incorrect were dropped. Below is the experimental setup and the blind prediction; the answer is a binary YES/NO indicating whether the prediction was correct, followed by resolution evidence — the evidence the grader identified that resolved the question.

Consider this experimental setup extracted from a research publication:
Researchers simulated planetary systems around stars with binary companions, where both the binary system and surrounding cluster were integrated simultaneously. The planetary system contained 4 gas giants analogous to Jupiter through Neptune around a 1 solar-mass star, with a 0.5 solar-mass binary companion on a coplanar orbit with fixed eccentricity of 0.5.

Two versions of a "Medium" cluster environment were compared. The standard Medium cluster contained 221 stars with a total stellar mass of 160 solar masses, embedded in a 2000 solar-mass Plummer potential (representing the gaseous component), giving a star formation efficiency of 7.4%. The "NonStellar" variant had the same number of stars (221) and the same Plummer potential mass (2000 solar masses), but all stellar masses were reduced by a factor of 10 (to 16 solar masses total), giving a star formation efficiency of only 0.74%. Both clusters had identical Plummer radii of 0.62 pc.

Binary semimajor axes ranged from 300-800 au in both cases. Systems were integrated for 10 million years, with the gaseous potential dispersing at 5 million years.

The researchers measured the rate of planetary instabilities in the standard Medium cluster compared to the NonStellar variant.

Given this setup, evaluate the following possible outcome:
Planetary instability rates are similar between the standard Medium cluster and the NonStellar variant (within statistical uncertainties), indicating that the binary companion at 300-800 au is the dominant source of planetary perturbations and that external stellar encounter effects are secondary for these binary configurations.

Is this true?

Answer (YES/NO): NO